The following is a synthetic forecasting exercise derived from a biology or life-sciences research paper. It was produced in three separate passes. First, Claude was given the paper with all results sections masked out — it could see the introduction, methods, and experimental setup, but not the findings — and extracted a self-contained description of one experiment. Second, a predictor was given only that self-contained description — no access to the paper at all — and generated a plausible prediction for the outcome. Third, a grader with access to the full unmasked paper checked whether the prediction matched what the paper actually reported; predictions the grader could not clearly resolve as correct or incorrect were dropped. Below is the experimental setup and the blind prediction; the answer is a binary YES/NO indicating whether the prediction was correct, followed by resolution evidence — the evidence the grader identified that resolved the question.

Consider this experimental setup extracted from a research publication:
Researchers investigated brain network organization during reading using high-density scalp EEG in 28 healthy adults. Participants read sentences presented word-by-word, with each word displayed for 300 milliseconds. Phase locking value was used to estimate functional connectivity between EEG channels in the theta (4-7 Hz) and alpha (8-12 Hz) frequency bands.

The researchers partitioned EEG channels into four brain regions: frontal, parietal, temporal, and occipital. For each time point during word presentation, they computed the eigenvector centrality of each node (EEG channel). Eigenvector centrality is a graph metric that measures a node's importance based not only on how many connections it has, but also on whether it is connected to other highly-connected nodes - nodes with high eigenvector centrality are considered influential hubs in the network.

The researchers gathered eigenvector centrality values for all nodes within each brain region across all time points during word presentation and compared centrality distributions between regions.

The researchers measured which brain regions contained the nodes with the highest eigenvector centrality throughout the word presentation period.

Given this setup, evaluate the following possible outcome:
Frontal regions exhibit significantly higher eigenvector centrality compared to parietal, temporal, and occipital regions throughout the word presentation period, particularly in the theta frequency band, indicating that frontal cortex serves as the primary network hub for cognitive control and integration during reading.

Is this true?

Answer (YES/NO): NO